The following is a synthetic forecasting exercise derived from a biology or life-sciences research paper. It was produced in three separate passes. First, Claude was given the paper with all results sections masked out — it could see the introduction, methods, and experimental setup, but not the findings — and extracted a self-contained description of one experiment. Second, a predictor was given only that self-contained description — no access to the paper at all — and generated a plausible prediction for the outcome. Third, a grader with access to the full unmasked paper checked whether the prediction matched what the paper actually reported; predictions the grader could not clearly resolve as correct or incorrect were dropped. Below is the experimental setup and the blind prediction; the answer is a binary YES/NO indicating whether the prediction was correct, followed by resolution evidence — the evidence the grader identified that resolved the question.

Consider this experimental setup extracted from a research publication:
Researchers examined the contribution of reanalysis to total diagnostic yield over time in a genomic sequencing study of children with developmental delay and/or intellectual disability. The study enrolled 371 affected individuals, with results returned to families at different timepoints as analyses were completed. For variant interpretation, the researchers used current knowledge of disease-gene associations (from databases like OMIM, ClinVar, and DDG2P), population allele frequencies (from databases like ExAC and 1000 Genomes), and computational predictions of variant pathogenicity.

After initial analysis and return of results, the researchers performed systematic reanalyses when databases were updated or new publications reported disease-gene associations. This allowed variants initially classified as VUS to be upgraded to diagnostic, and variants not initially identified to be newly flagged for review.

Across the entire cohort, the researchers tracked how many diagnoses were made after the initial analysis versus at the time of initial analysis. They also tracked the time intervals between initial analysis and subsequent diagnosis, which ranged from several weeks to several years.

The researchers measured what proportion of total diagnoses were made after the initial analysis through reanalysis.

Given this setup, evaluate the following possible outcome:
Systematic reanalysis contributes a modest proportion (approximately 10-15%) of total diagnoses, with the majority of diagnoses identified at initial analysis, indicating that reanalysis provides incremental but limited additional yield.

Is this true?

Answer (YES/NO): YES